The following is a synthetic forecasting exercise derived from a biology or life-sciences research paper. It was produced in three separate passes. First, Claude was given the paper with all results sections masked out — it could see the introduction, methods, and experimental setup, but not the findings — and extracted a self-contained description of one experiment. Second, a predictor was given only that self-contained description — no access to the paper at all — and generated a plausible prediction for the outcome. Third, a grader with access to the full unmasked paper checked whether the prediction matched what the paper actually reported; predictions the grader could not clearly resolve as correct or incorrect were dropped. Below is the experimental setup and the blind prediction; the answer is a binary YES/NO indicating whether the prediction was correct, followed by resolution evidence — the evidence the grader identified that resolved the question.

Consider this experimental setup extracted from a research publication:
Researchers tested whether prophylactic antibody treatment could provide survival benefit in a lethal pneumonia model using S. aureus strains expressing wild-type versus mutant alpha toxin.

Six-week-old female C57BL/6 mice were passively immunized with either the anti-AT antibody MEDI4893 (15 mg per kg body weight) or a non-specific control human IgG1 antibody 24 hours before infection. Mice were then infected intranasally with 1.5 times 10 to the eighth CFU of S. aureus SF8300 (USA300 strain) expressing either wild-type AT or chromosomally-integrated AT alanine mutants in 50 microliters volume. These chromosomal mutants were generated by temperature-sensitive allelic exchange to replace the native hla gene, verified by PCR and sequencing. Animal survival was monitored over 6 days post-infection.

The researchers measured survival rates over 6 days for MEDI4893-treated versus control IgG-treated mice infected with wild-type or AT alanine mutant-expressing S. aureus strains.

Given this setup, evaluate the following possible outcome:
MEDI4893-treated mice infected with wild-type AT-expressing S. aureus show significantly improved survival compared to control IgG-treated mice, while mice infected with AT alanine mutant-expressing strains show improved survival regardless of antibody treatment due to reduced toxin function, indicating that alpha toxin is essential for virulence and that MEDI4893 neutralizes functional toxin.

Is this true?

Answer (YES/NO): NO